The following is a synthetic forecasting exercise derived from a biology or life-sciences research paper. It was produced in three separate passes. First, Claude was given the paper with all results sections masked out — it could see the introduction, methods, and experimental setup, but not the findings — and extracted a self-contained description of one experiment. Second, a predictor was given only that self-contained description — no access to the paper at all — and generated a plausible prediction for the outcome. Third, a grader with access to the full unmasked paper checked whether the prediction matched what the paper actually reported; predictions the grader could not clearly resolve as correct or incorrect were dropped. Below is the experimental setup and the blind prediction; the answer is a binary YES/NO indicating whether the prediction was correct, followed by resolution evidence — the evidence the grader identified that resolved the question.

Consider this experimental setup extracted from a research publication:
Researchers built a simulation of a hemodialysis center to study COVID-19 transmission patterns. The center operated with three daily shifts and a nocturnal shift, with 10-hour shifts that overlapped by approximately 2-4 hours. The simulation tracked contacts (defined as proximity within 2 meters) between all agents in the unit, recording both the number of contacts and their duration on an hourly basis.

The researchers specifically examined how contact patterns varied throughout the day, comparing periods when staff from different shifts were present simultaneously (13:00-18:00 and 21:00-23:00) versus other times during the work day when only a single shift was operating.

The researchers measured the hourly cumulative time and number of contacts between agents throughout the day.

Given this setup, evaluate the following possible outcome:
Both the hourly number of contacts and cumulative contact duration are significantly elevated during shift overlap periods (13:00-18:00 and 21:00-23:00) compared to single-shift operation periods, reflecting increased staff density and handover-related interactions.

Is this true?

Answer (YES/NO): YES